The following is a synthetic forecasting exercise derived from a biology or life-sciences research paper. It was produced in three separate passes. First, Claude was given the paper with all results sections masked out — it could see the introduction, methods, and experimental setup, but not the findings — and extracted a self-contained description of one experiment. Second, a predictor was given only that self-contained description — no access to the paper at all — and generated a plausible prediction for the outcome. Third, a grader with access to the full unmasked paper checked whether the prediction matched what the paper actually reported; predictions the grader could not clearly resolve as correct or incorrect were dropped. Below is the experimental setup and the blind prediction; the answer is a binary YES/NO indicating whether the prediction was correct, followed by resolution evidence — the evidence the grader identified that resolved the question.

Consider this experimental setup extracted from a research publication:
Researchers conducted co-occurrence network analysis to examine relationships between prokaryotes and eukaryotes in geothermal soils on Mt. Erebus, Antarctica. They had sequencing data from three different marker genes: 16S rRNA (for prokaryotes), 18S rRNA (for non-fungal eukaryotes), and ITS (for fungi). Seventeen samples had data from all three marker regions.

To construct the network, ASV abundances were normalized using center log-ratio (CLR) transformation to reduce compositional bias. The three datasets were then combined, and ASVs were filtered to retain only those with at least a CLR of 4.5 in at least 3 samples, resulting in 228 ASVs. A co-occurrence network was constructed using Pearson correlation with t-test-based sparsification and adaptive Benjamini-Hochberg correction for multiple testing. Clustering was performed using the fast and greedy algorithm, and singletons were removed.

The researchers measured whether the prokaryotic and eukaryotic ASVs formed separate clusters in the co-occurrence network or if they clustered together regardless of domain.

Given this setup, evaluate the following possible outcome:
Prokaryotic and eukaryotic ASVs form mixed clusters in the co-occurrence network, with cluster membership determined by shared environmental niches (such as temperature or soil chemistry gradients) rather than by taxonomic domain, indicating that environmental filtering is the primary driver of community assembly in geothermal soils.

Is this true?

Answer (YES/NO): YES